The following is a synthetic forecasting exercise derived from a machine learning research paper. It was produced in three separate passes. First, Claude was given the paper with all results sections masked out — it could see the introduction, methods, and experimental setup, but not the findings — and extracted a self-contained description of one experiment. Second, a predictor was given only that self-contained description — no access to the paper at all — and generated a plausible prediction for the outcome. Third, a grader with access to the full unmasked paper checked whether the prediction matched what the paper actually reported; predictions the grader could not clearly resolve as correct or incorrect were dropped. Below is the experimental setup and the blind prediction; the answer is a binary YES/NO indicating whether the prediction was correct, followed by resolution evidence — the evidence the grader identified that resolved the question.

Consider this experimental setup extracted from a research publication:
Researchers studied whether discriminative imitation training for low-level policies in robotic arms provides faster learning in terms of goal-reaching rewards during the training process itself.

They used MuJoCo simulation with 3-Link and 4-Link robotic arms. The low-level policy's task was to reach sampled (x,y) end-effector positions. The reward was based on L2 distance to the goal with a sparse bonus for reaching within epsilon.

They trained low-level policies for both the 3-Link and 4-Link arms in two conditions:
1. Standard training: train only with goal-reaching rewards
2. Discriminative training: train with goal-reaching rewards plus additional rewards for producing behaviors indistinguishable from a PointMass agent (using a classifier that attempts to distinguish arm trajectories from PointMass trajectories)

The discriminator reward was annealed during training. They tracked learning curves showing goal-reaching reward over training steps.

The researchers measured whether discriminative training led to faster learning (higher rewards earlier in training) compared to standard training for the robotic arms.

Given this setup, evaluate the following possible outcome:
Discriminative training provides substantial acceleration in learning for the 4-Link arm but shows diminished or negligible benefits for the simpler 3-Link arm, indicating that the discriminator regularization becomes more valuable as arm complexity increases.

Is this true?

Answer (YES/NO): NO